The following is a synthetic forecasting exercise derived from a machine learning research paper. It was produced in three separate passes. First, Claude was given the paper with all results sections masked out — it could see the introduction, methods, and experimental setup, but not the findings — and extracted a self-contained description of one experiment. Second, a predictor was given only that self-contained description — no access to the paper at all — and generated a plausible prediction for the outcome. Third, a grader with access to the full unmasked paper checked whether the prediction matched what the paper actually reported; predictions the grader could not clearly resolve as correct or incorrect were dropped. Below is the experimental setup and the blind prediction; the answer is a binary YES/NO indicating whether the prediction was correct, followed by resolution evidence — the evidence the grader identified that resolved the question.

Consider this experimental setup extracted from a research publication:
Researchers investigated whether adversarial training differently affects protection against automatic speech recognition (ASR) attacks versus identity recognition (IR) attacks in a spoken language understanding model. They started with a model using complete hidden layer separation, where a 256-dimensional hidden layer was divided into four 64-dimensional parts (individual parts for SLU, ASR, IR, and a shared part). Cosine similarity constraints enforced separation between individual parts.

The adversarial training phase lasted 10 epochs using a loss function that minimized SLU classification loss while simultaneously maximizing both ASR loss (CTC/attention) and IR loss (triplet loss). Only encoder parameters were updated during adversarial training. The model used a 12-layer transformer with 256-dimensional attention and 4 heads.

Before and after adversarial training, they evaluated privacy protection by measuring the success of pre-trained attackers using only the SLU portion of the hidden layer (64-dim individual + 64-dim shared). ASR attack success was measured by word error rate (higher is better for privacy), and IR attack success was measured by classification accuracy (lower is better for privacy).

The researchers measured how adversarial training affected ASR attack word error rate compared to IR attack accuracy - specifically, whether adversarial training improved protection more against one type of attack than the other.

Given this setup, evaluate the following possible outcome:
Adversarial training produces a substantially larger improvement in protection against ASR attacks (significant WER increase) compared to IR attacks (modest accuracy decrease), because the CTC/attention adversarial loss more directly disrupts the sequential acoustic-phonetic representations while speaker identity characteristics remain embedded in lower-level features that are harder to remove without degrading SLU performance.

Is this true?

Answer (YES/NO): NO